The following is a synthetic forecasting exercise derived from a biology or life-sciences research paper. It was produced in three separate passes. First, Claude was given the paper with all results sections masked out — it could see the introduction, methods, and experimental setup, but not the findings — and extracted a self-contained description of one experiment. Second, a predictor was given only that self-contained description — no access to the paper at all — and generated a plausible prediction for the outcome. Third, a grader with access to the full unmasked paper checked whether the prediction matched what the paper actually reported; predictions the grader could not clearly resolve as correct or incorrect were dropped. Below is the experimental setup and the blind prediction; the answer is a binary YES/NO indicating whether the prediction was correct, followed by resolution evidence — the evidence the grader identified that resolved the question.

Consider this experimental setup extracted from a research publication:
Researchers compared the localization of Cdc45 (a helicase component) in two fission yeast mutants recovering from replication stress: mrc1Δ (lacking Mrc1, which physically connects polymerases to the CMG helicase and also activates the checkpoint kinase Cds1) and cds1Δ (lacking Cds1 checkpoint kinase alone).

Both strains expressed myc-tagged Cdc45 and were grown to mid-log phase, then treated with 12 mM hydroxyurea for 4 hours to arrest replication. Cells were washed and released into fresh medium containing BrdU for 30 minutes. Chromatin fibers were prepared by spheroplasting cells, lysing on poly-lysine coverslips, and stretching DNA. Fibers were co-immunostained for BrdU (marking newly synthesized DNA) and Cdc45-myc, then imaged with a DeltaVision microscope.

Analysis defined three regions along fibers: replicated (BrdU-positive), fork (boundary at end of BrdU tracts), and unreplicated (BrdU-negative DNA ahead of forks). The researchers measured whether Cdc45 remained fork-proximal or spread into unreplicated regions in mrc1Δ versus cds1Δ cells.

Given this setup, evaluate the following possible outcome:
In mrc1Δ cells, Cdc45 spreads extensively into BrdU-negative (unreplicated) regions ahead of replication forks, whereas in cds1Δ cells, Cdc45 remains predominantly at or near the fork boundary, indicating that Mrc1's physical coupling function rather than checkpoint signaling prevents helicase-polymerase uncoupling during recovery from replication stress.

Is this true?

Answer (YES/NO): NO